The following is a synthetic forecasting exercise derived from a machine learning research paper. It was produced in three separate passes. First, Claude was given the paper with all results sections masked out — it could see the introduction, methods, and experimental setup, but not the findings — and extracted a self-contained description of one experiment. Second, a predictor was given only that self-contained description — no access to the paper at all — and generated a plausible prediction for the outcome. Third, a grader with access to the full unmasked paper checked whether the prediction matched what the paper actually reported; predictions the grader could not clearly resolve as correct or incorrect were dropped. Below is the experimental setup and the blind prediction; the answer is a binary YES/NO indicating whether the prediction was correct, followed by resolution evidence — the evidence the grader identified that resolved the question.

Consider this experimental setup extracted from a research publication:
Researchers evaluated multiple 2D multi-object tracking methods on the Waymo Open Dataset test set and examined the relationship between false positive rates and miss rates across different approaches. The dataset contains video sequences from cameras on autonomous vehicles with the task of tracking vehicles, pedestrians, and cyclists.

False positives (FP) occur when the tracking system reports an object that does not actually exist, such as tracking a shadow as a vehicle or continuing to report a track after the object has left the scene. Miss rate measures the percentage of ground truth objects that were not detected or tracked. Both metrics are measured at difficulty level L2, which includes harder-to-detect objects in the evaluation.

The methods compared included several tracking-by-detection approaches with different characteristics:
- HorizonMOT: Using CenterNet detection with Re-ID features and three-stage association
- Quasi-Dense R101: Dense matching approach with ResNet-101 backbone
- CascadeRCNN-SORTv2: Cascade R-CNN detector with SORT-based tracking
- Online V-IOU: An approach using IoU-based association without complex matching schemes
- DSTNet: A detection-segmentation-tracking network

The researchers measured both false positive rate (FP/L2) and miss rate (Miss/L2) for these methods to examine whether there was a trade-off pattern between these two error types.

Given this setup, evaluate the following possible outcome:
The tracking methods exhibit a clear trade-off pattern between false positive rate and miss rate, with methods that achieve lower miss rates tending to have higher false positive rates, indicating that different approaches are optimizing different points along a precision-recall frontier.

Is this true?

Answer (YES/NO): YES